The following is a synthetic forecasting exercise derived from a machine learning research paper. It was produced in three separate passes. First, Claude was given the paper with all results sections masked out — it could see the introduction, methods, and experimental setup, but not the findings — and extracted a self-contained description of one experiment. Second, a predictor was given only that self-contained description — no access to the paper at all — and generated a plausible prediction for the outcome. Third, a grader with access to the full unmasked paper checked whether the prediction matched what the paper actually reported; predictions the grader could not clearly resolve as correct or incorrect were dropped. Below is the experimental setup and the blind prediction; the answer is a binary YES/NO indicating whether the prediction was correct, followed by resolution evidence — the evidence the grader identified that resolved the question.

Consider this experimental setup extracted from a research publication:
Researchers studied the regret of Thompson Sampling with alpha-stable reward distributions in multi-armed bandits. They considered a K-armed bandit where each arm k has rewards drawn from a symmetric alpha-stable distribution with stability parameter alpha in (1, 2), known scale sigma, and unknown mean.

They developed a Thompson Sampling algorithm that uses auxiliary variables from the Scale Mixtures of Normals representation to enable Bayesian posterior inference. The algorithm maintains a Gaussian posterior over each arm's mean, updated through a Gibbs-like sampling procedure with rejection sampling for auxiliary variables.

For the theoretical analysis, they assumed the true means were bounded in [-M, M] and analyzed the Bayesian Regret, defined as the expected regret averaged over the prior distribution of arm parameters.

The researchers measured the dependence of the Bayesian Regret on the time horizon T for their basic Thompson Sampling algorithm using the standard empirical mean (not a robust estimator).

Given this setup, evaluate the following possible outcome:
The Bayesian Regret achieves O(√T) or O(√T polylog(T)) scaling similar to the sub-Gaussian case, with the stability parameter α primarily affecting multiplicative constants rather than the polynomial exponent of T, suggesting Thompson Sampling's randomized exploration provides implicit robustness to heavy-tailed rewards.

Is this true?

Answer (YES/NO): NO